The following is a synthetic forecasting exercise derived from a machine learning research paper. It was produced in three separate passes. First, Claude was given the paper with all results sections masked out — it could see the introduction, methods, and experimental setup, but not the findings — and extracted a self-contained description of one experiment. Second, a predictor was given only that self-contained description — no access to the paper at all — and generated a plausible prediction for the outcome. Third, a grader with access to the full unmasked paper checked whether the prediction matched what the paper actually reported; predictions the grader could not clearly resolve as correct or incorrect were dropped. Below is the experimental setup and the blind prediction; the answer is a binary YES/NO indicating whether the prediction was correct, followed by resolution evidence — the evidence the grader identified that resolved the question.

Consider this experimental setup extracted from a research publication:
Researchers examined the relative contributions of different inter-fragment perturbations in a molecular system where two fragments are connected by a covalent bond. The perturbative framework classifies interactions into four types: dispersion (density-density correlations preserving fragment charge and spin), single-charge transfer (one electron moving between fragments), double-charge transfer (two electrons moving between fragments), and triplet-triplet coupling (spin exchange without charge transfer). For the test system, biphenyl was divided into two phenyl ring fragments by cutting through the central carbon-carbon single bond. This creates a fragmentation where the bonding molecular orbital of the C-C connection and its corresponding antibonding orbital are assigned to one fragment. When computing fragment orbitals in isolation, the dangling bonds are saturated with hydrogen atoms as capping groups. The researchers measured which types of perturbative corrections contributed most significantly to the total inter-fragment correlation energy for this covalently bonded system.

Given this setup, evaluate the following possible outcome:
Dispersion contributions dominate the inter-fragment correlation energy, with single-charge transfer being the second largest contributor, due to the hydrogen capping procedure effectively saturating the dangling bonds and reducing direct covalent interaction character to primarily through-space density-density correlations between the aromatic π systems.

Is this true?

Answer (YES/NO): NO